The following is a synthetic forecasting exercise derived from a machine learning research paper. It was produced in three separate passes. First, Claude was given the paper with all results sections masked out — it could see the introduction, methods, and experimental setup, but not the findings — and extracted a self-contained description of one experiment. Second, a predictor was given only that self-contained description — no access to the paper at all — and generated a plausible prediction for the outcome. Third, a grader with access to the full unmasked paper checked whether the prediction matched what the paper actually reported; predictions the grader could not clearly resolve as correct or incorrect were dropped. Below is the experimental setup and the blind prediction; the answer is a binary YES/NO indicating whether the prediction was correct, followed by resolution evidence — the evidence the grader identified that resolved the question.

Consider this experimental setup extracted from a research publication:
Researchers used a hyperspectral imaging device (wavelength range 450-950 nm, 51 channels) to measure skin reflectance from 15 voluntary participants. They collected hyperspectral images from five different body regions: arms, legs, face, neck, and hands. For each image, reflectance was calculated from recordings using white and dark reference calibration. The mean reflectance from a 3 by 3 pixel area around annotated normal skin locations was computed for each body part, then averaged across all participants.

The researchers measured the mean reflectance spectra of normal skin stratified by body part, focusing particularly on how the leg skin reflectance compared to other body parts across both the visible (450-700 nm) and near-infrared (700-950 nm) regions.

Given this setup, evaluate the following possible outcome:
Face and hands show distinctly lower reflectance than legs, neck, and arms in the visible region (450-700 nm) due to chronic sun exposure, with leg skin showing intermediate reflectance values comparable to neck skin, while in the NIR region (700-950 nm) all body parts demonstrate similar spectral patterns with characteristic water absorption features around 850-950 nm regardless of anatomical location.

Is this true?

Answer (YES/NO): NO